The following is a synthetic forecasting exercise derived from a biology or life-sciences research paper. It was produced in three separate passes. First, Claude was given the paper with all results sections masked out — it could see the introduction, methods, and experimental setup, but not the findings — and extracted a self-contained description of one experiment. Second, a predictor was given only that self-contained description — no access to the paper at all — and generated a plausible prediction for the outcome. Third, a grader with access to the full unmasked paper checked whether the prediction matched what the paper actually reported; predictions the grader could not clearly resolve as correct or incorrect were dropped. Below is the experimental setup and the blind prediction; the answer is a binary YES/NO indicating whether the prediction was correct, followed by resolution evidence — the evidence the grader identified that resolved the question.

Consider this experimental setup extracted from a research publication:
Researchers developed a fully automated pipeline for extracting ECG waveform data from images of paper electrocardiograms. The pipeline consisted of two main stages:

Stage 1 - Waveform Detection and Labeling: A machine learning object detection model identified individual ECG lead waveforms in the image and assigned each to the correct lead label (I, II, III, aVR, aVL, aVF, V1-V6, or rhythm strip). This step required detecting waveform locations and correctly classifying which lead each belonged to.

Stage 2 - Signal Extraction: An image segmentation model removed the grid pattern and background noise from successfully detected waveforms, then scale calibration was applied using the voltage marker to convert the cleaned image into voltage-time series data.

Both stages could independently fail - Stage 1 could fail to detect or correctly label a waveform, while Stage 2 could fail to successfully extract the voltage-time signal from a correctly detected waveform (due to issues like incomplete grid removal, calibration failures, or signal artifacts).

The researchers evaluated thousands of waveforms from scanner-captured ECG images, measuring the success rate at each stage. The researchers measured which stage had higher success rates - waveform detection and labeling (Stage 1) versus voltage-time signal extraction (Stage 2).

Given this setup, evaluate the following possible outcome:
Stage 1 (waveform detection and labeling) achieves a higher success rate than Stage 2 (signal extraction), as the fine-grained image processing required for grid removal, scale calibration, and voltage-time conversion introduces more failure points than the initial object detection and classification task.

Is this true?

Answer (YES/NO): YES